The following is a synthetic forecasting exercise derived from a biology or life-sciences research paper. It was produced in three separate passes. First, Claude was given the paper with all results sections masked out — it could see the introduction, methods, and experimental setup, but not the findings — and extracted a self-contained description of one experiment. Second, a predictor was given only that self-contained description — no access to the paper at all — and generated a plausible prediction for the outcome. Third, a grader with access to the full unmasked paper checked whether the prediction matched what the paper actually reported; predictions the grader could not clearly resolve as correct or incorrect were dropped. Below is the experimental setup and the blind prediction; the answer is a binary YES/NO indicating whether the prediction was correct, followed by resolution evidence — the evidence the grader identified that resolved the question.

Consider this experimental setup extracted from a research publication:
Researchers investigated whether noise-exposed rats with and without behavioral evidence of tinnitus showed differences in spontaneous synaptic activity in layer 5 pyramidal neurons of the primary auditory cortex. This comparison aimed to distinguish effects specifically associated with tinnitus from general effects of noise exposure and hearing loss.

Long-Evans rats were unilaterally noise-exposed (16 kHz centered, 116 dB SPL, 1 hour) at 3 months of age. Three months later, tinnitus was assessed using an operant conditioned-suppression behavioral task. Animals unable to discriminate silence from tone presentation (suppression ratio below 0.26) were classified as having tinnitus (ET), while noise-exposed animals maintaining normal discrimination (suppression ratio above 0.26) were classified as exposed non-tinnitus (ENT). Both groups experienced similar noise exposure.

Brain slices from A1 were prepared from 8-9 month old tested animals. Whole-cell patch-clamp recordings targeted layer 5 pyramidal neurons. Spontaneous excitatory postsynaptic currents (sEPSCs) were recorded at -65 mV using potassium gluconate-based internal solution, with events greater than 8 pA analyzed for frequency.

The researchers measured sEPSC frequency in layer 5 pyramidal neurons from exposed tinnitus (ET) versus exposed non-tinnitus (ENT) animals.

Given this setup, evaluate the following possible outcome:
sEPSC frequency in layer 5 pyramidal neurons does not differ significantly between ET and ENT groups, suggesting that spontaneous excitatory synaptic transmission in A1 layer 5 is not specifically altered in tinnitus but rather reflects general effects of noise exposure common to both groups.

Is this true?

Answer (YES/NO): NO